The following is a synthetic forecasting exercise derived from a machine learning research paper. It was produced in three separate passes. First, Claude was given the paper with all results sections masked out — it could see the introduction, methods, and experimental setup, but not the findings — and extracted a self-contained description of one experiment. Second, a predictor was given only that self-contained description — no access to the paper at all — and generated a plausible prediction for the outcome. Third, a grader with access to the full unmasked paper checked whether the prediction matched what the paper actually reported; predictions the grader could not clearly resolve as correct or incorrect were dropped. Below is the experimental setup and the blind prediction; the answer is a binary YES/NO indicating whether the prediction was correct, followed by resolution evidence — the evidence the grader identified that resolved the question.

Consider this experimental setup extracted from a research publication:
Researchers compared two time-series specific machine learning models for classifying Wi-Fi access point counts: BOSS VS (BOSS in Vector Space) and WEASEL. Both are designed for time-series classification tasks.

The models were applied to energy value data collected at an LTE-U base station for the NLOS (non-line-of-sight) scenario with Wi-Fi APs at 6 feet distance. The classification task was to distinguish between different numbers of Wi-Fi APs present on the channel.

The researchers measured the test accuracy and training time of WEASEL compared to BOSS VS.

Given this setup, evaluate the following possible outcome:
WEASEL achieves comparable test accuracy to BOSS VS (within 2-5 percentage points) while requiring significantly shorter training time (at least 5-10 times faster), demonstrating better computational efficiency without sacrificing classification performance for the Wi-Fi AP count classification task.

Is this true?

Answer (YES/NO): NO